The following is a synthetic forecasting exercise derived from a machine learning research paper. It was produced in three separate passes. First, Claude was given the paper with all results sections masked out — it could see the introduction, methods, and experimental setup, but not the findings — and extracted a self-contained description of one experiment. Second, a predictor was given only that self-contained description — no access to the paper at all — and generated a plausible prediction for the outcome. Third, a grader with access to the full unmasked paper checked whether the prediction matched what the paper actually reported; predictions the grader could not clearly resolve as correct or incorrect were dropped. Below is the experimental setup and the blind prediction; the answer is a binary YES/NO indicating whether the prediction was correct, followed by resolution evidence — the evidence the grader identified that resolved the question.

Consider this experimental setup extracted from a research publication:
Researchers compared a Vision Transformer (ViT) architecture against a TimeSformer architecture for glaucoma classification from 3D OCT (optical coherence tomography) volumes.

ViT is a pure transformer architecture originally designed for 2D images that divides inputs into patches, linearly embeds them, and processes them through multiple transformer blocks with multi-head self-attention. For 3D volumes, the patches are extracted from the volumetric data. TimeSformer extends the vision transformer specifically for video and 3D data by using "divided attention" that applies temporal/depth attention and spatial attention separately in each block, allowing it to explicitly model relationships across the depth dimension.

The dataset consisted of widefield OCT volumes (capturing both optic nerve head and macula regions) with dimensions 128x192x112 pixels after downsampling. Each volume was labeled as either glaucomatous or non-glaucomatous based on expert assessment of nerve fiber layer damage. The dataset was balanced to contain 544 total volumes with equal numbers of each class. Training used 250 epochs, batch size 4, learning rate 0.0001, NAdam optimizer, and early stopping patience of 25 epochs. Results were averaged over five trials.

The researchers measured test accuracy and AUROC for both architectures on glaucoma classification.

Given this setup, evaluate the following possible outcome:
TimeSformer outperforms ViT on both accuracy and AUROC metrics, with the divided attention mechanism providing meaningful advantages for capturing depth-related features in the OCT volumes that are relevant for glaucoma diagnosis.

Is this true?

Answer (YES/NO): YES